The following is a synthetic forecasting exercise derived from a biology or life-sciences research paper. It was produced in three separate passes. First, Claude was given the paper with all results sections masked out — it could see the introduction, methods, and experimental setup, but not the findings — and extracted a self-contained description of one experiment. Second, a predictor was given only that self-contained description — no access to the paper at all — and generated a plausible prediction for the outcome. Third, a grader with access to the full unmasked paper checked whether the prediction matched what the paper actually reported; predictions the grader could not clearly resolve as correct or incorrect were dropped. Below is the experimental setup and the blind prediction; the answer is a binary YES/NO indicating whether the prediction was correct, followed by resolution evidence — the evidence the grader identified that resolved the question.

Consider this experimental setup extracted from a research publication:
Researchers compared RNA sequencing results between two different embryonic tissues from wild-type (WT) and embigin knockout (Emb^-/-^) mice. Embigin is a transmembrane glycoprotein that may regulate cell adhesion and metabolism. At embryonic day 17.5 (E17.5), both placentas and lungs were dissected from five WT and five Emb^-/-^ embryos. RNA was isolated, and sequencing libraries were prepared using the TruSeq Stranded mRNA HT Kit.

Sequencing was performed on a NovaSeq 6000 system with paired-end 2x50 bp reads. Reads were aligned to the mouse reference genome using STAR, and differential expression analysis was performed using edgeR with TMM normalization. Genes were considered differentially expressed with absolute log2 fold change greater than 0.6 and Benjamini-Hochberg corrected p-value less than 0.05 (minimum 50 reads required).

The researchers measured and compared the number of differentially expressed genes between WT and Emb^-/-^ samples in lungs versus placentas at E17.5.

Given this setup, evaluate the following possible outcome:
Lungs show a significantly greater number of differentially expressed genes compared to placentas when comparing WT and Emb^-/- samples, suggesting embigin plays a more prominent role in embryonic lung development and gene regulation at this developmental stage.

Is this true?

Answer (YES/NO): YES